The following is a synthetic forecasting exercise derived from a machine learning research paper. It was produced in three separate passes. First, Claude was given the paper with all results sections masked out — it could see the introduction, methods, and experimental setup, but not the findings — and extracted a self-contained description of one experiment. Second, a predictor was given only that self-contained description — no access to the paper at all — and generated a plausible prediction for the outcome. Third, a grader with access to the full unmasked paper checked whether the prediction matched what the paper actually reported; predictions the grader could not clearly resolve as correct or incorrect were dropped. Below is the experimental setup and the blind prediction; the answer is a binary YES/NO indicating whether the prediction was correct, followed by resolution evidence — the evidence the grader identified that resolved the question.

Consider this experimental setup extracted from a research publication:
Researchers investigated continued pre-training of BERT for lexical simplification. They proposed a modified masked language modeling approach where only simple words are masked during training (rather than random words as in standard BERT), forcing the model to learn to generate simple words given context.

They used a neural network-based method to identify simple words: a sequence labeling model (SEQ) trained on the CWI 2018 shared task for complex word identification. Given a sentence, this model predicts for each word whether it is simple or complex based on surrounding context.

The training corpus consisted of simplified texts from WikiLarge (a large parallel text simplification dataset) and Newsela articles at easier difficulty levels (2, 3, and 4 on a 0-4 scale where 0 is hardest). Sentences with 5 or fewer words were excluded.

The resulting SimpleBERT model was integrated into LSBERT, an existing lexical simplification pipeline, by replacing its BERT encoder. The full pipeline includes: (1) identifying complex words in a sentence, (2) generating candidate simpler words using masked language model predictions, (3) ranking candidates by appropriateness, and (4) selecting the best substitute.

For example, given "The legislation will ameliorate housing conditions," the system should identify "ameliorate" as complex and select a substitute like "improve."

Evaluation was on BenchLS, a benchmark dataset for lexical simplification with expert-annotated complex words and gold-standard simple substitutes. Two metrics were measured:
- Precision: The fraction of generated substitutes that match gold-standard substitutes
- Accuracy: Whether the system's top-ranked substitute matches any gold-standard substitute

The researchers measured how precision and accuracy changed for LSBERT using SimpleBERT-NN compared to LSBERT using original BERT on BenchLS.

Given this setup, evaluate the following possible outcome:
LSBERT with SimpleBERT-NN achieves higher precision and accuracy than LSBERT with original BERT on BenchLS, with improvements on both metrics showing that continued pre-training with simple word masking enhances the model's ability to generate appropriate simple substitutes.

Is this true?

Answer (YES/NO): NO